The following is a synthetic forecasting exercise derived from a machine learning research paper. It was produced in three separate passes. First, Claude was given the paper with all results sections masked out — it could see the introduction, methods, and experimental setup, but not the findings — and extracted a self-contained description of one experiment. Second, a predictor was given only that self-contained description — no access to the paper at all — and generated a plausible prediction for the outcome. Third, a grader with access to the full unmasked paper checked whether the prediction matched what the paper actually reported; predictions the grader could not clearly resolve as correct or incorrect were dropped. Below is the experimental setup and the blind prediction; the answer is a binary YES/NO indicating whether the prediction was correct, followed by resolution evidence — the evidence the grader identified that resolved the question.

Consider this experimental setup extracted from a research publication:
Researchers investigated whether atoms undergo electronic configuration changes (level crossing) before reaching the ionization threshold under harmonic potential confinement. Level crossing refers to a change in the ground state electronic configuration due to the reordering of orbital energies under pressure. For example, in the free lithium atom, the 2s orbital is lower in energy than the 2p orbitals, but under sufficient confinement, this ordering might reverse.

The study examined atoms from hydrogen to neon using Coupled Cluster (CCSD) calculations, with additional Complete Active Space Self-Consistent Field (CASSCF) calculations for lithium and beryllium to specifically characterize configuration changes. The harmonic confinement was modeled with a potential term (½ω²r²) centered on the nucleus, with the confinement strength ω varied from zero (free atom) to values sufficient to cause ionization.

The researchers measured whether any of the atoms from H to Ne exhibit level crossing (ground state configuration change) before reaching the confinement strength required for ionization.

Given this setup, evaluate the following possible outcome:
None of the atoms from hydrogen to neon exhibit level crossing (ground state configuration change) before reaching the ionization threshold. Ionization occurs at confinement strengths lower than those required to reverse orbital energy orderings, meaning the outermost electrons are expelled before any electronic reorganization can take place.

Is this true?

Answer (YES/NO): NO